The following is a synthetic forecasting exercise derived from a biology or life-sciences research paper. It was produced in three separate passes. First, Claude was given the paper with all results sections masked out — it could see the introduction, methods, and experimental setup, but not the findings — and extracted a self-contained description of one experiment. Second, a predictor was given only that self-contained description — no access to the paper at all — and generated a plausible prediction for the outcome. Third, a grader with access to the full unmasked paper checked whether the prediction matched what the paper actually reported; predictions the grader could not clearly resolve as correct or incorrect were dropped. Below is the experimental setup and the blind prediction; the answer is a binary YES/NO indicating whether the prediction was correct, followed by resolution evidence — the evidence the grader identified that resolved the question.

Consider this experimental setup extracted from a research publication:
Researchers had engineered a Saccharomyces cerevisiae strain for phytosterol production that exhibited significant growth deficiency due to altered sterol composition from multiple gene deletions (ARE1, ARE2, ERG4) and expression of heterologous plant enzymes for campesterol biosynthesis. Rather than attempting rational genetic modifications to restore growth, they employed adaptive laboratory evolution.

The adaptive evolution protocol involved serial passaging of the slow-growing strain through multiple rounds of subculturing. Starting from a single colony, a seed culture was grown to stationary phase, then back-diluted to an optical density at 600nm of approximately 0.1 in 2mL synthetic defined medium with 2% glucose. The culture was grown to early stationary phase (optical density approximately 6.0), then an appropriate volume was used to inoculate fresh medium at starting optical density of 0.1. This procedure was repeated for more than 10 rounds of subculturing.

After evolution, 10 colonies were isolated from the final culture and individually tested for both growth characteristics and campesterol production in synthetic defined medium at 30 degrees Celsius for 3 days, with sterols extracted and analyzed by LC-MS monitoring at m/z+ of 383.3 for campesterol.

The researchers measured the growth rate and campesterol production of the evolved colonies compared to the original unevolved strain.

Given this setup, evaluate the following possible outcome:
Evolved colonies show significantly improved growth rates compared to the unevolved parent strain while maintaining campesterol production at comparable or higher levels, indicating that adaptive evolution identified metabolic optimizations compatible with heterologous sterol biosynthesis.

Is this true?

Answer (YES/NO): YES